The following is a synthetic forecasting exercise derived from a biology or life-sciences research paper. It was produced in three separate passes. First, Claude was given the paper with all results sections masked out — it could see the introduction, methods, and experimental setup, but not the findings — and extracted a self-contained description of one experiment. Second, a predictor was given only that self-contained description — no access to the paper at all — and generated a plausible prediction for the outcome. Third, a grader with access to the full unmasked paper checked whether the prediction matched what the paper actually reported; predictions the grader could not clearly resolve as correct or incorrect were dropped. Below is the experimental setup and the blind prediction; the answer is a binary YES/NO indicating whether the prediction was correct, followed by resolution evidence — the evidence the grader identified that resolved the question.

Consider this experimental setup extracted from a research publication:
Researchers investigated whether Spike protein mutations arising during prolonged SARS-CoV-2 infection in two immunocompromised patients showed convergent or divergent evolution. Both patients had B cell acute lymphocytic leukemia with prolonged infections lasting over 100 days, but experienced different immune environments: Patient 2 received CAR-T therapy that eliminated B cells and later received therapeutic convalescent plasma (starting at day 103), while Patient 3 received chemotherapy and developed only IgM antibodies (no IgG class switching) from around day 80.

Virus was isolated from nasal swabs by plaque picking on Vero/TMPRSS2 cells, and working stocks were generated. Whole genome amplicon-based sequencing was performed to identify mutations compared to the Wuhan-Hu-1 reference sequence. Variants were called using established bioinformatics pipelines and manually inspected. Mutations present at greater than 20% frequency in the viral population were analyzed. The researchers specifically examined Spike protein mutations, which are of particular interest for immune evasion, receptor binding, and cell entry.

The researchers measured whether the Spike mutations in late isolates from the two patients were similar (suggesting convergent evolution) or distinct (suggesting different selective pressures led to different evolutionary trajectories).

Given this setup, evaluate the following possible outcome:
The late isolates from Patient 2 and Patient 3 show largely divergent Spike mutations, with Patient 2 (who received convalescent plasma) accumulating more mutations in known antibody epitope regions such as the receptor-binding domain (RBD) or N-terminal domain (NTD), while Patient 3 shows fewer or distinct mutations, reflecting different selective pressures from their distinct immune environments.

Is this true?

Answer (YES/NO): NO